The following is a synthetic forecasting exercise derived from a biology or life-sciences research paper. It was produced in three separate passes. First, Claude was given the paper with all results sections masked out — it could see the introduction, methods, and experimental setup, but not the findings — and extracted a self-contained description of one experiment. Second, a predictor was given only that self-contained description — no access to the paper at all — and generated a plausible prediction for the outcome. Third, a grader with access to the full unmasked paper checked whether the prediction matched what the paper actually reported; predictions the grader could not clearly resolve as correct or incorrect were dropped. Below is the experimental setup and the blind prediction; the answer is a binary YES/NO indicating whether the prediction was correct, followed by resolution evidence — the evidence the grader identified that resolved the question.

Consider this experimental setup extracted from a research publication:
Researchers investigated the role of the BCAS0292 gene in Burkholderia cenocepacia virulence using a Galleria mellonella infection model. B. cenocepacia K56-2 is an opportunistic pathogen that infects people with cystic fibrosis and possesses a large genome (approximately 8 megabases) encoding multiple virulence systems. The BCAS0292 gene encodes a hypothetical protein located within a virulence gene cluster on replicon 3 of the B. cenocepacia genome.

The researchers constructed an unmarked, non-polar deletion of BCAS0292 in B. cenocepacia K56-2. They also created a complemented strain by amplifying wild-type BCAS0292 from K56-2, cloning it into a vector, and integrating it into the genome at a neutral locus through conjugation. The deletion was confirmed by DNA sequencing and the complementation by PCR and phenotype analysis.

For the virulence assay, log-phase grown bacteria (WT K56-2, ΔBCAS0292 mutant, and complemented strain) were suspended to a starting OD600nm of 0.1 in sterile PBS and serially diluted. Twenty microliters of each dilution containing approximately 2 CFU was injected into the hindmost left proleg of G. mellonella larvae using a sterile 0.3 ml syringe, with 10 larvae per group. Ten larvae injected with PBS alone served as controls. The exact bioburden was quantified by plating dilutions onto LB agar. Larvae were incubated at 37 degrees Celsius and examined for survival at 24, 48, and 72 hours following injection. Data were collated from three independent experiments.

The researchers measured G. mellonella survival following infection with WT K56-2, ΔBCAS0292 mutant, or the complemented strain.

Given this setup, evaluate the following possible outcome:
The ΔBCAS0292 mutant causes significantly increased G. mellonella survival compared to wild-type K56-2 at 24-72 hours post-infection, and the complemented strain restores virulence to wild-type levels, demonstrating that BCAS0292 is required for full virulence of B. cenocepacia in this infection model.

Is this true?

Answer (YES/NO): NO